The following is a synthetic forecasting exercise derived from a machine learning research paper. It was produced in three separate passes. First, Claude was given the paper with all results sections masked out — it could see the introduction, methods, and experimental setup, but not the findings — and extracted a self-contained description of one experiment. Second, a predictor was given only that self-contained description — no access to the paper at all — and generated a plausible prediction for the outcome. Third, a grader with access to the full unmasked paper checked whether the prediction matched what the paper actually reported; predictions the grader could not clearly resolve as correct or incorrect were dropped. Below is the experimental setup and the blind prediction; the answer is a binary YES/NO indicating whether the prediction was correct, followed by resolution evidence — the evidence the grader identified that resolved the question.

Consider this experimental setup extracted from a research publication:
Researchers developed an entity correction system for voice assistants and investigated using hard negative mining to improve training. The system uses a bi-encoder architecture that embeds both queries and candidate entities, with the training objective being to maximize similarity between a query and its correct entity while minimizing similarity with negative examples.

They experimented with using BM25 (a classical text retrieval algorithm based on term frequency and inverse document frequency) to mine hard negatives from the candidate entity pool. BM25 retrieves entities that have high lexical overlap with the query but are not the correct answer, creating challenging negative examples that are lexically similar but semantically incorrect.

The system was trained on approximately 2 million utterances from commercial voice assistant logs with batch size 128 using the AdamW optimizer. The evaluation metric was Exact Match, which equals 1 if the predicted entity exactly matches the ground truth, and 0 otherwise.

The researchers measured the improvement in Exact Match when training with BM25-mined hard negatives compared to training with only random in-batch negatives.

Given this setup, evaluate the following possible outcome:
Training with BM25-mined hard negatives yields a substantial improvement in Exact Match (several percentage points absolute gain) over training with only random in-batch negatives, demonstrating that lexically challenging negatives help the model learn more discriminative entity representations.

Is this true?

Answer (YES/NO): NO